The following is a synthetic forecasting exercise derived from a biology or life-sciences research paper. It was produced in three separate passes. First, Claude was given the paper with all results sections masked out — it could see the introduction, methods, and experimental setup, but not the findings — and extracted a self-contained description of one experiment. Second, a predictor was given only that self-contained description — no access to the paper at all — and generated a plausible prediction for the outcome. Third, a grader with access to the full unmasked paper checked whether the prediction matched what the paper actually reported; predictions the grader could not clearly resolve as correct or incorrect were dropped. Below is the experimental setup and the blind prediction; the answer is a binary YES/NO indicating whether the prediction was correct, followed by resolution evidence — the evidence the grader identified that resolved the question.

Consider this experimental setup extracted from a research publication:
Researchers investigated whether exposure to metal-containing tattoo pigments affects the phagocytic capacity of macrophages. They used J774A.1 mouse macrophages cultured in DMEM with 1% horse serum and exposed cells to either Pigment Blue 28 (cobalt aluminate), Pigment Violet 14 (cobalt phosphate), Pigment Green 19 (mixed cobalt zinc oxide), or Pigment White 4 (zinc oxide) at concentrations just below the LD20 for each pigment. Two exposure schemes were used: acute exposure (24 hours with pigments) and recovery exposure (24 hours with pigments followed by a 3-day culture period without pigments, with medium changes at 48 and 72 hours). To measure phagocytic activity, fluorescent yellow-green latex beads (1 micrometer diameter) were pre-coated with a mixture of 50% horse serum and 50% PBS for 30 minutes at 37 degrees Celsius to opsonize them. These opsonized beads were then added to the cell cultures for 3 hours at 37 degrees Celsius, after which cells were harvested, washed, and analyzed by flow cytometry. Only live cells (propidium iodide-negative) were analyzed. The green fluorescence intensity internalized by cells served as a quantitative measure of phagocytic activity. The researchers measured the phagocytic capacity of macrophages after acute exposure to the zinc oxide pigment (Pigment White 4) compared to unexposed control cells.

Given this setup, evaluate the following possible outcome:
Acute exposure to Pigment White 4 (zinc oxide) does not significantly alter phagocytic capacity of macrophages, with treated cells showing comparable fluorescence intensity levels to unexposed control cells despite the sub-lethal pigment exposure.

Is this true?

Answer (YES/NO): NO